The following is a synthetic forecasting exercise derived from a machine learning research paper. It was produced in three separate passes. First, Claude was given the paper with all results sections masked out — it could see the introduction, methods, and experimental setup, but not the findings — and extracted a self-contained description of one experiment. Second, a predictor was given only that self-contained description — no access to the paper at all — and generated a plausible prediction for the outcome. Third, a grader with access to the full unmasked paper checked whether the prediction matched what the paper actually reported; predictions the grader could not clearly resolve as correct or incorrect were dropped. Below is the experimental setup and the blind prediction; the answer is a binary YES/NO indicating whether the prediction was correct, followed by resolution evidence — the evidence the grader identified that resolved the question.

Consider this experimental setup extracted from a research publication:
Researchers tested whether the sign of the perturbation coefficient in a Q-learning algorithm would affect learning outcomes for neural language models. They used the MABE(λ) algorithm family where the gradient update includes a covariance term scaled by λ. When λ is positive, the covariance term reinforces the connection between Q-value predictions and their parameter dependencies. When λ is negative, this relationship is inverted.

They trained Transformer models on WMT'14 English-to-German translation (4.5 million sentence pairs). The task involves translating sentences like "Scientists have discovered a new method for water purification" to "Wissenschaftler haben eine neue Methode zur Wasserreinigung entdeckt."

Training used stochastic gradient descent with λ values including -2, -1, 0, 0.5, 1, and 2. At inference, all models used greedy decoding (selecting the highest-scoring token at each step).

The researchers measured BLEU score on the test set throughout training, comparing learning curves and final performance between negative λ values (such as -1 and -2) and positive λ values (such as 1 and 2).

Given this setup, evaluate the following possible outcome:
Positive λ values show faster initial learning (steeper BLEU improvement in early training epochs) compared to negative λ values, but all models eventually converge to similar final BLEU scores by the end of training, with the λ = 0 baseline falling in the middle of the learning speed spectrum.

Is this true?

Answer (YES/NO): NO